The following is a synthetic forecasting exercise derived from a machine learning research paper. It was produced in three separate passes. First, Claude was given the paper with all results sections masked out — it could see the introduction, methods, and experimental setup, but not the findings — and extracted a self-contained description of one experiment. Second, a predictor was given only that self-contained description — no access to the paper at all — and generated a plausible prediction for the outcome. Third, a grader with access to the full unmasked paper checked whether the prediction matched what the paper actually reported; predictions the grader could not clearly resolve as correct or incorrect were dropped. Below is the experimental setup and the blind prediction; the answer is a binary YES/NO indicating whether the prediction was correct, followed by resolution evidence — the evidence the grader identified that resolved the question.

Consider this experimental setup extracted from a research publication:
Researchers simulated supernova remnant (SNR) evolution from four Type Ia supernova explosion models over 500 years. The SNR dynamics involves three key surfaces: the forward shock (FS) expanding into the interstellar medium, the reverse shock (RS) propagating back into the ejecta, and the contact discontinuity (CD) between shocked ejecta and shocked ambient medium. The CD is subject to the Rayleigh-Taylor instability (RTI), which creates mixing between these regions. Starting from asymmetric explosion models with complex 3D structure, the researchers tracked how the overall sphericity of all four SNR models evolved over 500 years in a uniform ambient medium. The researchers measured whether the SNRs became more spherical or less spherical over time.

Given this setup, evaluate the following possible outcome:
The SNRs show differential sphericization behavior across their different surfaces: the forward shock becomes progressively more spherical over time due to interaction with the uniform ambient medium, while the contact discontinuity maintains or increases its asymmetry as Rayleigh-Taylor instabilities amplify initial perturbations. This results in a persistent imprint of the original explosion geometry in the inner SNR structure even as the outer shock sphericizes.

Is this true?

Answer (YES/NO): NO